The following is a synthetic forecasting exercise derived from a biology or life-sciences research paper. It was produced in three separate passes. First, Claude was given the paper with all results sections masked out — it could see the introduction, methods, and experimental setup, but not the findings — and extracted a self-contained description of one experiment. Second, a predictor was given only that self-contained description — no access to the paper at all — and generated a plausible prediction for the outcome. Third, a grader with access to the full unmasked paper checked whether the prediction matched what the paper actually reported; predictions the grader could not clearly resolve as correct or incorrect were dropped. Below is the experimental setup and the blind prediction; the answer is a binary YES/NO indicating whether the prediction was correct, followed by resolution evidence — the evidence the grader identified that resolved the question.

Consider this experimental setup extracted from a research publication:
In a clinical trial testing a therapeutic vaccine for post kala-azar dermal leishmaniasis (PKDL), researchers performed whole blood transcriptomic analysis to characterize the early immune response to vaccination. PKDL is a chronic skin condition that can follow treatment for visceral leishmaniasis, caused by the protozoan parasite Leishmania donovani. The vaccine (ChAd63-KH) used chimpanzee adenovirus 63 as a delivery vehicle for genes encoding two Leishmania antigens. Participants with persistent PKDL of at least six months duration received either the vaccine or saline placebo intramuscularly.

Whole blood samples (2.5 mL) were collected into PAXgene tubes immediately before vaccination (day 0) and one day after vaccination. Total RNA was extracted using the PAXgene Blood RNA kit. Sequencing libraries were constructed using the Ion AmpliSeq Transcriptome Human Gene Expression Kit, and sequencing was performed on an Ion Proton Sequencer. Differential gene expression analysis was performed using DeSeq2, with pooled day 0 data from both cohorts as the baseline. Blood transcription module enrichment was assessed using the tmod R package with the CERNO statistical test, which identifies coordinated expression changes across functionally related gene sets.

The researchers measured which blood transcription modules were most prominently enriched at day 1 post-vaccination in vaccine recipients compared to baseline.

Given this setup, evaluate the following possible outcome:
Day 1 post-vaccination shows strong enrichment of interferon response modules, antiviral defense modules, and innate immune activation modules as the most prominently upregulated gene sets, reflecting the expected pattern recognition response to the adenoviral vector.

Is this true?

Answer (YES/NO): YES